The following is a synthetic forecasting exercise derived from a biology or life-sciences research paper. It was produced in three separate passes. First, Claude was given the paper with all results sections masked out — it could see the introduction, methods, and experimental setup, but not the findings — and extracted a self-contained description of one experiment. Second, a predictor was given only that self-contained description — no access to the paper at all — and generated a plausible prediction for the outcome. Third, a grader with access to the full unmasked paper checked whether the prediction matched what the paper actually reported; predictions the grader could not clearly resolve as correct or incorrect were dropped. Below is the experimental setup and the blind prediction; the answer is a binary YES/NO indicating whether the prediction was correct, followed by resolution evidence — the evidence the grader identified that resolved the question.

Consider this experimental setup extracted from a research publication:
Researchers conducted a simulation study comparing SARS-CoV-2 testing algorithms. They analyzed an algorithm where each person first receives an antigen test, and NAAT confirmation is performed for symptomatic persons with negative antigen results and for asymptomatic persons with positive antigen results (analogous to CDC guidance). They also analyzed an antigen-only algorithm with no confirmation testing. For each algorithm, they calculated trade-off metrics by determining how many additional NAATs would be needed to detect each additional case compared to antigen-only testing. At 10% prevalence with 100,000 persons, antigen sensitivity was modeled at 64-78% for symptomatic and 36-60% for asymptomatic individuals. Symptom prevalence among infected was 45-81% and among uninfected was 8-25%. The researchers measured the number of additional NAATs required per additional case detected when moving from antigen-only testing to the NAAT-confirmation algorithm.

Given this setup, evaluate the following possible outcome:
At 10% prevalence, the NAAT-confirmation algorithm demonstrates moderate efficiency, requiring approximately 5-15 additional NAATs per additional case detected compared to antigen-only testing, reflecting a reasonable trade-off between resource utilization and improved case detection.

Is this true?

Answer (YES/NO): NO